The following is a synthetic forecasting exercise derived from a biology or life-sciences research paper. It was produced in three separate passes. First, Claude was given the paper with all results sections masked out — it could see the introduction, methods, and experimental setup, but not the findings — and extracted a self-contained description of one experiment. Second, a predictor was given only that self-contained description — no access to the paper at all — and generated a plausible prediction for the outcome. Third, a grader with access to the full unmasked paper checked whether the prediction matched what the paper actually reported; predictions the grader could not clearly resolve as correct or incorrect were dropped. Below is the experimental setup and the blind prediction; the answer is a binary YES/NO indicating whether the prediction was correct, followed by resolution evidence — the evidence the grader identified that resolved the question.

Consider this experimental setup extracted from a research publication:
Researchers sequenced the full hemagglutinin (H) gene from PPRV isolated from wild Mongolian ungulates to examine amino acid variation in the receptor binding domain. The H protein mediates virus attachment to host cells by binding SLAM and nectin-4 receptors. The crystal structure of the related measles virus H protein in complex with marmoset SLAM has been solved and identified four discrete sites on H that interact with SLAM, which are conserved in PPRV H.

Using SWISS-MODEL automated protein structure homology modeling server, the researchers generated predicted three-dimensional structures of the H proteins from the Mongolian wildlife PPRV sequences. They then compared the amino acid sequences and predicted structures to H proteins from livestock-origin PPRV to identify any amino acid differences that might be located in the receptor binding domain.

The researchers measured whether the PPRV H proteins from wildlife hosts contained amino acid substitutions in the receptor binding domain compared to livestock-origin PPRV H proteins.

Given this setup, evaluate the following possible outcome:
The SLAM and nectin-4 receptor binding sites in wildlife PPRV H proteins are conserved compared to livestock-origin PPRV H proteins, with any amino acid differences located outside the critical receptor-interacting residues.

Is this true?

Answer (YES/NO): YES